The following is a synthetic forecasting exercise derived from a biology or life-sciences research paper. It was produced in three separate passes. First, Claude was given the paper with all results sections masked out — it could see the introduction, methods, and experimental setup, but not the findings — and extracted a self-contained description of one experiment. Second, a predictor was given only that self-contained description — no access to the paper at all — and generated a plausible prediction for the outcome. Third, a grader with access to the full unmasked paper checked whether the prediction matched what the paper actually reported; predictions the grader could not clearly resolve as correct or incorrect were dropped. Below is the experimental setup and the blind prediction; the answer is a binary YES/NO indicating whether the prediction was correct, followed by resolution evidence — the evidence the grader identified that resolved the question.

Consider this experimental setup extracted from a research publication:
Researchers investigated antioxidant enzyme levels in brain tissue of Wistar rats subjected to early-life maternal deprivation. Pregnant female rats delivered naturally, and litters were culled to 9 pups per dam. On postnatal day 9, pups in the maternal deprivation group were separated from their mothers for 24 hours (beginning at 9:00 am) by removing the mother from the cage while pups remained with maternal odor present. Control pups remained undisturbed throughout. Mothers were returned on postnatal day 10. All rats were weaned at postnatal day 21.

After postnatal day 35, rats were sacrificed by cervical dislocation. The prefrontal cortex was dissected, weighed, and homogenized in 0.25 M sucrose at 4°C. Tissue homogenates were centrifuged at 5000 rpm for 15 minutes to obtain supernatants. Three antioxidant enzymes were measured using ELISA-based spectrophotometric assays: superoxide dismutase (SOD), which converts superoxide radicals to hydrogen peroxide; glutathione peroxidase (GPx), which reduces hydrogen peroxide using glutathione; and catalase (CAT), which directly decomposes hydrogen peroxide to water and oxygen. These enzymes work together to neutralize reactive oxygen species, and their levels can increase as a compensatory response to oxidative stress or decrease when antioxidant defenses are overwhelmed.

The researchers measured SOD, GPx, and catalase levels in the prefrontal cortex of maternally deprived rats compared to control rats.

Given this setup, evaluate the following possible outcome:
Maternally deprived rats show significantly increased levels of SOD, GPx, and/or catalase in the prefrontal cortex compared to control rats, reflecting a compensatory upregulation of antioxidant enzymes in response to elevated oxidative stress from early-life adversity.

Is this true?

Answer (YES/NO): NO